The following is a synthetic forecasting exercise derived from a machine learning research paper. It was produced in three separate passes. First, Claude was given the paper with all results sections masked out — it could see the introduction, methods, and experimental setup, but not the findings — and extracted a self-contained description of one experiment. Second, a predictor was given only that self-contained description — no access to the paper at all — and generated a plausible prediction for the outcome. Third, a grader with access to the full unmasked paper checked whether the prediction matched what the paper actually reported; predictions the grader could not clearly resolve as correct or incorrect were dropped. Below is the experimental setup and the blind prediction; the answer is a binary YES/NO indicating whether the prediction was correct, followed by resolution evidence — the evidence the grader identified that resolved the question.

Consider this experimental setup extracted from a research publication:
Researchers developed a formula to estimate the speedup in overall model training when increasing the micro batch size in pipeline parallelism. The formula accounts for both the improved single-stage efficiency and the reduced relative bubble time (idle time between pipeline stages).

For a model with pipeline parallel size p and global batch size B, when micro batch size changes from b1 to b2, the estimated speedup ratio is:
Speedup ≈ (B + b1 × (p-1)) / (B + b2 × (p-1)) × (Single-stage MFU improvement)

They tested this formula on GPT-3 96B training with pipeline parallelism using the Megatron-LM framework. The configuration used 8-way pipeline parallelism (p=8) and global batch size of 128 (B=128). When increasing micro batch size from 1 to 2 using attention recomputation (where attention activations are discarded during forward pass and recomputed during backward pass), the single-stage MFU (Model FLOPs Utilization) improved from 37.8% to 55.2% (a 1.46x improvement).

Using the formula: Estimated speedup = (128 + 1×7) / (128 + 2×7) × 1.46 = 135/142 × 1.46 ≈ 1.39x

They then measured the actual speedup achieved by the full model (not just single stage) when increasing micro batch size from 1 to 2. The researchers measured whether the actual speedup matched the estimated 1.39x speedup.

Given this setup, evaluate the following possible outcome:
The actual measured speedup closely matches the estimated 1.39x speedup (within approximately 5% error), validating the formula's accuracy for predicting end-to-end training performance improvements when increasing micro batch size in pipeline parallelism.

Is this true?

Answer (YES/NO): YES